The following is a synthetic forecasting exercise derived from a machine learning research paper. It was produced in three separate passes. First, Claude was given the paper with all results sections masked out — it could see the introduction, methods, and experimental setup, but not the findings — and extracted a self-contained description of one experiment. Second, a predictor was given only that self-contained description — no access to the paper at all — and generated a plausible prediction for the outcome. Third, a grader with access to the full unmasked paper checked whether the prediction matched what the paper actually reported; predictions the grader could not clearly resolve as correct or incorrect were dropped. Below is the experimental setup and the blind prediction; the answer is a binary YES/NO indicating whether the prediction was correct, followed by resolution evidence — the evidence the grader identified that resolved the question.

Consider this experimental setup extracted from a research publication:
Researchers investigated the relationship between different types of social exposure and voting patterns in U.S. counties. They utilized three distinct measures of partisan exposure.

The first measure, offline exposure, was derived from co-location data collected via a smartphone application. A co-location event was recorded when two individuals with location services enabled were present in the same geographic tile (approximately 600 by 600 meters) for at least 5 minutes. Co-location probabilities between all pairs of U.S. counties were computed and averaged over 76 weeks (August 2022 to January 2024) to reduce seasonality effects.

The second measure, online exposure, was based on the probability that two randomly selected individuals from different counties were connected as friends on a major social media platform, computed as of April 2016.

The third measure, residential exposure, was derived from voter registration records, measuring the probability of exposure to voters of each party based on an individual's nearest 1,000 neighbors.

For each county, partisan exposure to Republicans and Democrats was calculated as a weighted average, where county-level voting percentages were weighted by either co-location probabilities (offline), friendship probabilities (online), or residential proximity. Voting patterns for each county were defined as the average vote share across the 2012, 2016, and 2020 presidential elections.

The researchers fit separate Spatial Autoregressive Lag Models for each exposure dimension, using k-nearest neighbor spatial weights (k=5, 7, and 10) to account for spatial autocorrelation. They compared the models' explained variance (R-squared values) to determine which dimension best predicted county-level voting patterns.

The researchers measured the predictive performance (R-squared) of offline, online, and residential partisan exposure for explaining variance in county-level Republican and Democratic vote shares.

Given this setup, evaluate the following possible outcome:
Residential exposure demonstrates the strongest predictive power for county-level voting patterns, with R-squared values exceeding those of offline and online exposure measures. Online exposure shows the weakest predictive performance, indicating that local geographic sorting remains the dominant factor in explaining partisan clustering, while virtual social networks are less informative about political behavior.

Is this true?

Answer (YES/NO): NO